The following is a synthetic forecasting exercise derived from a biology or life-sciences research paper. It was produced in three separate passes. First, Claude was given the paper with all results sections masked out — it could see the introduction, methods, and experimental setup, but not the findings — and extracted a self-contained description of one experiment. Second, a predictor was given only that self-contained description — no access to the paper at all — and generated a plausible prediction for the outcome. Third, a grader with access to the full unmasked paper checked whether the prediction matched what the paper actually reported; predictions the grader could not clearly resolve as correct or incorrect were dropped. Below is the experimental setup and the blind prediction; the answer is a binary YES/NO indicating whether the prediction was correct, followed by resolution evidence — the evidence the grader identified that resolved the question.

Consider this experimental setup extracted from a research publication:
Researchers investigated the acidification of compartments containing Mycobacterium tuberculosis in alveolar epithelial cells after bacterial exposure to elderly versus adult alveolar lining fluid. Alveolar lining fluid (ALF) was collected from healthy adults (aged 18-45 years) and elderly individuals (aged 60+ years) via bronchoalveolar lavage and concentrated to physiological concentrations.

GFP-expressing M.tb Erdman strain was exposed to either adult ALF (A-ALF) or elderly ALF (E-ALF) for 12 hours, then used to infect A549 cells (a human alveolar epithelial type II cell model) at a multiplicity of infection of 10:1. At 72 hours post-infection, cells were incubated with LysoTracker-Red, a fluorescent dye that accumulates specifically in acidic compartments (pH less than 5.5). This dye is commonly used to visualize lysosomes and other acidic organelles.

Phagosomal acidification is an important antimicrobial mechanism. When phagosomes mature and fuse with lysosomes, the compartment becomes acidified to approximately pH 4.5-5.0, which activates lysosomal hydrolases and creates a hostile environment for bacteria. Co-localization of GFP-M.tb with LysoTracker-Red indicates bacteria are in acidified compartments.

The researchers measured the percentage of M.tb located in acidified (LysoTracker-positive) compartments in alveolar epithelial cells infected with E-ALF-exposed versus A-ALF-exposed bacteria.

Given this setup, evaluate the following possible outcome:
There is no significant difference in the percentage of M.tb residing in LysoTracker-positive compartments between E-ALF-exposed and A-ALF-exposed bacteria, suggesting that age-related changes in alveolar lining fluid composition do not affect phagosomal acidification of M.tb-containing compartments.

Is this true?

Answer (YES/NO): YES